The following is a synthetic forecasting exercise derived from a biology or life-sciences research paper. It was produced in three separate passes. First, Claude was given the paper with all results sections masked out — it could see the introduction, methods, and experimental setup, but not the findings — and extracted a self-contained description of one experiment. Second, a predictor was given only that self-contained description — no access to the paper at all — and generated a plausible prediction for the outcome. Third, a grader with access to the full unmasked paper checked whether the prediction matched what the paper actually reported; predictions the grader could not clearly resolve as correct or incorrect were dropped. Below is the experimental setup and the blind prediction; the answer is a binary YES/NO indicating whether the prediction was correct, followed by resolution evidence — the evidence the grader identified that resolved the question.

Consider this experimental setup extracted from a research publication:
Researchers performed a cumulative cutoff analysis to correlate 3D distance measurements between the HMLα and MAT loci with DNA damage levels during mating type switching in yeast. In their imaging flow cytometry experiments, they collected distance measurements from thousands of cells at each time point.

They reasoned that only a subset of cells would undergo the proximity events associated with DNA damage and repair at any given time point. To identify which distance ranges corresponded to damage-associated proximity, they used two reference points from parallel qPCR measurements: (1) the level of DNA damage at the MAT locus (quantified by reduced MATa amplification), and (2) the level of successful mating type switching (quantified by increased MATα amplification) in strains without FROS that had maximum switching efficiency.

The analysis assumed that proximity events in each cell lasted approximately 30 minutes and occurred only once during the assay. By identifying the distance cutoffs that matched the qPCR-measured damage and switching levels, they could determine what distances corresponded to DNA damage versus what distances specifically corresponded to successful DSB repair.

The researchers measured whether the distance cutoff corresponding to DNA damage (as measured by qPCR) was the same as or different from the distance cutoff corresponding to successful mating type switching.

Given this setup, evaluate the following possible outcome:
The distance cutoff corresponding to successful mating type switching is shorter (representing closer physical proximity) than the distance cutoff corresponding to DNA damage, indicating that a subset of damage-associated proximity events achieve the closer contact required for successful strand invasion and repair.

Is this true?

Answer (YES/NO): YES